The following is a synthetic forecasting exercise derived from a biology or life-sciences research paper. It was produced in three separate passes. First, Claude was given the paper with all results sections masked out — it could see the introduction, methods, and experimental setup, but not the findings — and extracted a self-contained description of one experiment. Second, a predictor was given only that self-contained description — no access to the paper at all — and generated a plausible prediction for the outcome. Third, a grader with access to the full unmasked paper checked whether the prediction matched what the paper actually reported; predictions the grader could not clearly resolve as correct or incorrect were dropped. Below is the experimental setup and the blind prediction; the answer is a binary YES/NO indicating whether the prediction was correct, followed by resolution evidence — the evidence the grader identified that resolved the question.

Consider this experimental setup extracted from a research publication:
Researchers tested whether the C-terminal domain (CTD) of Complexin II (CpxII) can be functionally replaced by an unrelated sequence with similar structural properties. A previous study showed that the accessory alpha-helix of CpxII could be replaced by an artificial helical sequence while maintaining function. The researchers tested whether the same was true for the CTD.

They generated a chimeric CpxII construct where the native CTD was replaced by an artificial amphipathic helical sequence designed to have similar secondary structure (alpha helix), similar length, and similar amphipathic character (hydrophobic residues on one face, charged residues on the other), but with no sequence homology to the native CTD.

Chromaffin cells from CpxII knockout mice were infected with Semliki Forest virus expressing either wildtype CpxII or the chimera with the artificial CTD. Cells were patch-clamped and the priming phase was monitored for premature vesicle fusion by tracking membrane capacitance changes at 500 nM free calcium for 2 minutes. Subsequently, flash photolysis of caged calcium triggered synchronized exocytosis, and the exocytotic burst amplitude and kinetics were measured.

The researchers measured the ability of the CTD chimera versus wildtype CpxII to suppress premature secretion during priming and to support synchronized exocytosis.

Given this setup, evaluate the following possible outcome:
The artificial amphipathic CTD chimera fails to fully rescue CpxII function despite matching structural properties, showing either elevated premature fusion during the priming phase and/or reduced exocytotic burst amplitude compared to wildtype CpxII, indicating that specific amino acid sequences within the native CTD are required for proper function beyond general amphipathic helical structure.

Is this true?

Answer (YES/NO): NO